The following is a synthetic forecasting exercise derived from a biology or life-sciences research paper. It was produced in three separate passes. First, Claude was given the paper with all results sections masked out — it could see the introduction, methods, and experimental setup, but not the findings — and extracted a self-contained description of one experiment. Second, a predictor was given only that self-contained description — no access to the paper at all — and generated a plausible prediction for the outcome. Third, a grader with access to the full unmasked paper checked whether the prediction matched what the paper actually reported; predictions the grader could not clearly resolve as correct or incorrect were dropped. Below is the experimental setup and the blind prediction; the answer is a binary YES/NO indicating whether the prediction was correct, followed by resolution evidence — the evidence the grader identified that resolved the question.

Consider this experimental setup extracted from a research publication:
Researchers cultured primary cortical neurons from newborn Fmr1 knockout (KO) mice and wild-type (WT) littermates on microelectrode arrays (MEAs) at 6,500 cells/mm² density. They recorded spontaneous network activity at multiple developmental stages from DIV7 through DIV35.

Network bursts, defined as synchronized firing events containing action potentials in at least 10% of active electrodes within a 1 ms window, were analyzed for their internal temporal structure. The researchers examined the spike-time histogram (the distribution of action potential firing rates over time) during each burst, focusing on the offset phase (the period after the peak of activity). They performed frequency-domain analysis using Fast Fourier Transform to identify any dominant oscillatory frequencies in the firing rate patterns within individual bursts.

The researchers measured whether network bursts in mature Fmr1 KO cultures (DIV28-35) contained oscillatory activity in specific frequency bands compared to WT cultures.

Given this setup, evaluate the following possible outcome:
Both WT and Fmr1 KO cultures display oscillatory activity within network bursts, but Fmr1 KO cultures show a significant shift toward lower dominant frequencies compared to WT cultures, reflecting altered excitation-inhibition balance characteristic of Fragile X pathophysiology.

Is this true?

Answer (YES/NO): NO